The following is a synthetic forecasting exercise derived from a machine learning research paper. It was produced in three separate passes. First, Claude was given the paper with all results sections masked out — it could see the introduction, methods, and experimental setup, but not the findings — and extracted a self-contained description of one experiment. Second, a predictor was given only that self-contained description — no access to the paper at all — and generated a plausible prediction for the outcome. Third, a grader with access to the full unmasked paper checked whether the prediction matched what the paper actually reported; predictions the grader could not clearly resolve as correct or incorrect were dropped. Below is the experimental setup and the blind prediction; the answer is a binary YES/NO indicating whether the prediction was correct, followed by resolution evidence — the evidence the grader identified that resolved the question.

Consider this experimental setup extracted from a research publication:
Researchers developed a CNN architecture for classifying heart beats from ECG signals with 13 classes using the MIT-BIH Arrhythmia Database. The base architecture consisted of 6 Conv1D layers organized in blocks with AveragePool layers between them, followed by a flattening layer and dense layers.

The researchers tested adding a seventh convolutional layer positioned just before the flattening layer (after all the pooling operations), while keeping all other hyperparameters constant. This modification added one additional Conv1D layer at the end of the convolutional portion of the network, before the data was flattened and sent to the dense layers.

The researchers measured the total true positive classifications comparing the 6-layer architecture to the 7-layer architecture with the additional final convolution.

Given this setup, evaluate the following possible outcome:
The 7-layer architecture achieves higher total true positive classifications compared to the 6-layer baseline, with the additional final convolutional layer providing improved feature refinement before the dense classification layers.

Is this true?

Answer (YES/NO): NO